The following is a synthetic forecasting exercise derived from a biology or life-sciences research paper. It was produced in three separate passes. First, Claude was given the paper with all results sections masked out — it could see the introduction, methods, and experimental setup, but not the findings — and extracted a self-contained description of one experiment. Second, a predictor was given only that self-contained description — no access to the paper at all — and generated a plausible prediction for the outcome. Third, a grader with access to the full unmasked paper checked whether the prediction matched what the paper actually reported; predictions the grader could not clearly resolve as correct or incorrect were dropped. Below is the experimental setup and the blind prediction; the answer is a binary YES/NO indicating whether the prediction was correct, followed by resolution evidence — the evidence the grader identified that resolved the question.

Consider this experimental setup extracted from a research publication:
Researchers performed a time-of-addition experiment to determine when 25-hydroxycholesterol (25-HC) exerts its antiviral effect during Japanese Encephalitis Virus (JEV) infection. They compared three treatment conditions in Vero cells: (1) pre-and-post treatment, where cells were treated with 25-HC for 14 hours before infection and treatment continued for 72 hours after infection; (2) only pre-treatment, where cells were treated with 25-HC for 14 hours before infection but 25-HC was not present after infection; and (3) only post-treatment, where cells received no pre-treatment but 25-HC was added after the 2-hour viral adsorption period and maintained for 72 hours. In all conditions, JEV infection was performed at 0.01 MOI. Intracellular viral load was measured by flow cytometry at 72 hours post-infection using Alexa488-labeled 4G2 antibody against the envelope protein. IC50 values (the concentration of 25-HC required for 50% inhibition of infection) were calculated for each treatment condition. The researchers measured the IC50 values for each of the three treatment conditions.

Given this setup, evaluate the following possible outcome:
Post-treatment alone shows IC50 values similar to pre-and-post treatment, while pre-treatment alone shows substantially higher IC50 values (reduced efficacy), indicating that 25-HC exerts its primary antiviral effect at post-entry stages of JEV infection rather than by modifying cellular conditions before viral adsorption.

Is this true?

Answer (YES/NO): NO